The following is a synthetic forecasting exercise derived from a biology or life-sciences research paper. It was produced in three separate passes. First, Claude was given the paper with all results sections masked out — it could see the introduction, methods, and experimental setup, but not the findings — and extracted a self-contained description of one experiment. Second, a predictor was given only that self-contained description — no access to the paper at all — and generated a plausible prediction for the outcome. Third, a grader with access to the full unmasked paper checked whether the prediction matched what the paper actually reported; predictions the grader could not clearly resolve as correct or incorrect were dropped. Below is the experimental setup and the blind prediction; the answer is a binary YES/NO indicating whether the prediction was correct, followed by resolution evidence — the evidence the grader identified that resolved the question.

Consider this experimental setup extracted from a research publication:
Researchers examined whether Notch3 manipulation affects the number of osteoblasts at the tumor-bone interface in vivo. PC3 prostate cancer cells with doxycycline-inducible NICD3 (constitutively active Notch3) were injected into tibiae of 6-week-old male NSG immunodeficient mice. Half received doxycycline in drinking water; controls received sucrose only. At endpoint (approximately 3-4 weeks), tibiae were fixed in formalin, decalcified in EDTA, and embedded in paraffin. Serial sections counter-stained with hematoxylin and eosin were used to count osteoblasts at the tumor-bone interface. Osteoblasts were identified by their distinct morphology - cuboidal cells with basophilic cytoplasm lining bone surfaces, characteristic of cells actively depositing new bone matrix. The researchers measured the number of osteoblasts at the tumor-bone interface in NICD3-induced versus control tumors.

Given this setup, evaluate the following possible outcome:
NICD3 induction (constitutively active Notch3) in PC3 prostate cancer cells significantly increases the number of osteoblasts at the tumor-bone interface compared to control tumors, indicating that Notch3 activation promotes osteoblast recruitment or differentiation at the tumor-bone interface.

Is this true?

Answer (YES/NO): YES